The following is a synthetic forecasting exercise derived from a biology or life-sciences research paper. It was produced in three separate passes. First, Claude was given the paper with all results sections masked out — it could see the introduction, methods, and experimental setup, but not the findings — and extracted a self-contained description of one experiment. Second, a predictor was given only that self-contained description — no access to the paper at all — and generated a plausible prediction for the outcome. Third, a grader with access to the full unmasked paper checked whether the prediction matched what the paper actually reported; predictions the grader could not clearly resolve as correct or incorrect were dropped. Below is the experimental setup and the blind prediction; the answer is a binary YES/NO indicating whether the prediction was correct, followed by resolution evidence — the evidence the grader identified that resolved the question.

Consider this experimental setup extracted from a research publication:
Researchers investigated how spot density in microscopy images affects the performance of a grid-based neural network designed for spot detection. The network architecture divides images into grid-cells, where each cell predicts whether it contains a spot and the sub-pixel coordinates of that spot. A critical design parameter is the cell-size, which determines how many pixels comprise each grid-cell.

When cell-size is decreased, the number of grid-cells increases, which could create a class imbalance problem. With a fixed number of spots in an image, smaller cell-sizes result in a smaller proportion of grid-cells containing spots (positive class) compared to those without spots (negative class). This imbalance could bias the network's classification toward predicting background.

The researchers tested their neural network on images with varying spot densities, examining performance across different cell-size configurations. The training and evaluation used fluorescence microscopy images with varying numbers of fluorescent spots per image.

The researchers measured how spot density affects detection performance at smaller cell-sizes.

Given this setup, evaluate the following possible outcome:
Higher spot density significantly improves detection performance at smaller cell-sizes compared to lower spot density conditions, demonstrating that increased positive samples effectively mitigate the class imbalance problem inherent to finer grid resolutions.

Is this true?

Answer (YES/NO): YES